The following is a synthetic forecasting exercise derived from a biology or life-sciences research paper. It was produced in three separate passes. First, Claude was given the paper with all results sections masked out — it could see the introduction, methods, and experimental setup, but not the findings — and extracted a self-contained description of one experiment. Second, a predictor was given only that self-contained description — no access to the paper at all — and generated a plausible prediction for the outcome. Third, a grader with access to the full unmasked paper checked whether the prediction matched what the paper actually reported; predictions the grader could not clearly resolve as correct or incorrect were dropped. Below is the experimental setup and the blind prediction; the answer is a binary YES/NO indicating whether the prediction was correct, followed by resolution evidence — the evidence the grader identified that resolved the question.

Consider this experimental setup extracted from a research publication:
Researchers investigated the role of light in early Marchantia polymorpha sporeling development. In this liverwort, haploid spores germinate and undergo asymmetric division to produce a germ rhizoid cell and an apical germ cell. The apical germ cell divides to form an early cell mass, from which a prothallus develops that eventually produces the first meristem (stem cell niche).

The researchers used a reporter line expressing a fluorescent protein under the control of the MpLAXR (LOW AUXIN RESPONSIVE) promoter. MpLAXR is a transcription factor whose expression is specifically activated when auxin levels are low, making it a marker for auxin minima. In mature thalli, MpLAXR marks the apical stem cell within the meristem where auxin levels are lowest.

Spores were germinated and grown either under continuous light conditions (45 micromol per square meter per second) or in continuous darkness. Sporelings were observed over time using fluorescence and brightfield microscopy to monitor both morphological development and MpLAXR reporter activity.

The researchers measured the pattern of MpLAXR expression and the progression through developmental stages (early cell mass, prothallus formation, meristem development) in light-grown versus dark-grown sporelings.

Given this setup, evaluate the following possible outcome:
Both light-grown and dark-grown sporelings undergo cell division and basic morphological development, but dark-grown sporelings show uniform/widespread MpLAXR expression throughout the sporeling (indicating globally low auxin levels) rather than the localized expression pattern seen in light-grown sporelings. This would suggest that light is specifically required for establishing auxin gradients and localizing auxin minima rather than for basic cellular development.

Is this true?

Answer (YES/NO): NO